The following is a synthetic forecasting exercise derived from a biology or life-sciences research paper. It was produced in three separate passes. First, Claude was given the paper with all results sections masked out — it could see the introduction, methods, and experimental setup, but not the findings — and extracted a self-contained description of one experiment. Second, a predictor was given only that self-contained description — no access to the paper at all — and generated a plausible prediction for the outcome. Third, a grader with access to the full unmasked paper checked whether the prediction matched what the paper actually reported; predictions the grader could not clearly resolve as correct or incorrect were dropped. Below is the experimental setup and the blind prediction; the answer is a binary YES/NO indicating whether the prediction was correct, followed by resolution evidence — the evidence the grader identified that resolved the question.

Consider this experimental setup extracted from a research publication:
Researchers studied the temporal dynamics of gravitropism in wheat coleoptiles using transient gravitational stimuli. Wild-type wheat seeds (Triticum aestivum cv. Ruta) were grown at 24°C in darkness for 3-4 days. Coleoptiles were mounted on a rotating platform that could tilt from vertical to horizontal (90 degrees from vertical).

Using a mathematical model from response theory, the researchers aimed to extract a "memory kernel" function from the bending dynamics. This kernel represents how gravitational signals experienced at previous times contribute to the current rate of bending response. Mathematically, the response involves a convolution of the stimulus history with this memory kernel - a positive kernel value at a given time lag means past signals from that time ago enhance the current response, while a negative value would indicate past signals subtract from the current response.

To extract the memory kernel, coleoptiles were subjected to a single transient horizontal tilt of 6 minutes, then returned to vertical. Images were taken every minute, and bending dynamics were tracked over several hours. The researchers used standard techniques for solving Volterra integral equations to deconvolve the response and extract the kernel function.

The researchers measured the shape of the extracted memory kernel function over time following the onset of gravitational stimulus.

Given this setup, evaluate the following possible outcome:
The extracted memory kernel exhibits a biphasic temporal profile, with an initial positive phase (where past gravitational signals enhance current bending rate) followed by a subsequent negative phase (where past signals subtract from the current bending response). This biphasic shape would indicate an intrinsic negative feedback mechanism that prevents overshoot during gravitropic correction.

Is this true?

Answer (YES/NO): YES